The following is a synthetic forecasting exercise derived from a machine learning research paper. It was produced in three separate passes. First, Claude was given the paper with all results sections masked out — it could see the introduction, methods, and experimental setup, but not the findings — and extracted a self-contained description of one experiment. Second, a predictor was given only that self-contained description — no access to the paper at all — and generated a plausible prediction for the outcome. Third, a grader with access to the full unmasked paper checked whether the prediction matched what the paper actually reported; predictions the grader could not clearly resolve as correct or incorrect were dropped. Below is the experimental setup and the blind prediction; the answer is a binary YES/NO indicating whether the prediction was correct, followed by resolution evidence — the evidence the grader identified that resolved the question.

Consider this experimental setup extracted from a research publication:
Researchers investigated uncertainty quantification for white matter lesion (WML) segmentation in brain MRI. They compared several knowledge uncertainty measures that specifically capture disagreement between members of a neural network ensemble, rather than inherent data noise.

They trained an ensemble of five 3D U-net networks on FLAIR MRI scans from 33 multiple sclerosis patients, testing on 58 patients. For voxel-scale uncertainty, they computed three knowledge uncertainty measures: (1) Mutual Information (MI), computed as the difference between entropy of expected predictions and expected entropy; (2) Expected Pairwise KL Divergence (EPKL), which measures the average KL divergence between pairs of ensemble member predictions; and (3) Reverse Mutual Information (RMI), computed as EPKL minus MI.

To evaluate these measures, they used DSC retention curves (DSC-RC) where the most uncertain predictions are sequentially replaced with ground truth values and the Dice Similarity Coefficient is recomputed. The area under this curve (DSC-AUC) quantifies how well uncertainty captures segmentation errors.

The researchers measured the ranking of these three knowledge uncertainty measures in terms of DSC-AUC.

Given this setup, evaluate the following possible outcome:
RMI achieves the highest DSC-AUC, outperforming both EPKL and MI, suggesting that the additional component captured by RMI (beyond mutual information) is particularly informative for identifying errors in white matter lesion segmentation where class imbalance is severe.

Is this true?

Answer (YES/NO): NO